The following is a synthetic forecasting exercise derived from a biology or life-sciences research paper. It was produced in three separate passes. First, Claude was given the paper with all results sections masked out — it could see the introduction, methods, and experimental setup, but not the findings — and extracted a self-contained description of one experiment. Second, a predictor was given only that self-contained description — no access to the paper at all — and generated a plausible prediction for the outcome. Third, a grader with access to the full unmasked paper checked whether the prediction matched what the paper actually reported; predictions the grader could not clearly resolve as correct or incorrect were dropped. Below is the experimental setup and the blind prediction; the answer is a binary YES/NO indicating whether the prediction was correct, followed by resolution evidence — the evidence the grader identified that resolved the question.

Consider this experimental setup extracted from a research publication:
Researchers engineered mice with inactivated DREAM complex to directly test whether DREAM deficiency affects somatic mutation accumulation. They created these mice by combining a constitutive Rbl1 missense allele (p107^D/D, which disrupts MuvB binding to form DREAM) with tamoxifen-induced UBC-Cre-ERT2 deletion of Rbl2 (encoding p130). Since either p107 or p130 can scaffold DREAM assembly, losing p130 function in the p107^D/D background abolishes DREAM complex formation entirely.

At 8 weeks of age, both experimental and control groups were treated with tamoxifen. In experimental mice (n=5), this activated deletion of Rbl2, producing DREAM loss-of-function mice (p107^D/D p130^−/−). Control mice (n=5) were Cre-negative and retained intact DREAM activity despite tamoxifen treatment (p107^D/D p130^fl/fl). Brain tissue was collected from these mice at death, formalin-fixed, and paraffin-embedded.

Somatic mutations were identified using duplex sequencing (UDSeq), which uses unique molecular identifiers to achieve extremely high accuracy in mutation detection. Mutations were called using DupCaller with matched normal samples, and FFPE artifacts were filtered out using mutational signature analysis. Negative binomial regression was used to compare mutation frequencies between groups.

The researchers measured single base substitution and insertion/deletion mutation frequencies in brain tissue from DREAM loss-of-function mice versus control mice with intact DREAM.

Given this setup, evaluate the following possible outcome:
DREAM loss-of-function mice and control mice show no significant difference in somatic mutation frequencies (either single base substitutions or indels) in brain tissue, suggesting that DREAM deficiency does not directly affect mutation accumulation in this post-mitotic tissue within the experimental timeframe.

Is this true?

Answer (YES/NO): NO